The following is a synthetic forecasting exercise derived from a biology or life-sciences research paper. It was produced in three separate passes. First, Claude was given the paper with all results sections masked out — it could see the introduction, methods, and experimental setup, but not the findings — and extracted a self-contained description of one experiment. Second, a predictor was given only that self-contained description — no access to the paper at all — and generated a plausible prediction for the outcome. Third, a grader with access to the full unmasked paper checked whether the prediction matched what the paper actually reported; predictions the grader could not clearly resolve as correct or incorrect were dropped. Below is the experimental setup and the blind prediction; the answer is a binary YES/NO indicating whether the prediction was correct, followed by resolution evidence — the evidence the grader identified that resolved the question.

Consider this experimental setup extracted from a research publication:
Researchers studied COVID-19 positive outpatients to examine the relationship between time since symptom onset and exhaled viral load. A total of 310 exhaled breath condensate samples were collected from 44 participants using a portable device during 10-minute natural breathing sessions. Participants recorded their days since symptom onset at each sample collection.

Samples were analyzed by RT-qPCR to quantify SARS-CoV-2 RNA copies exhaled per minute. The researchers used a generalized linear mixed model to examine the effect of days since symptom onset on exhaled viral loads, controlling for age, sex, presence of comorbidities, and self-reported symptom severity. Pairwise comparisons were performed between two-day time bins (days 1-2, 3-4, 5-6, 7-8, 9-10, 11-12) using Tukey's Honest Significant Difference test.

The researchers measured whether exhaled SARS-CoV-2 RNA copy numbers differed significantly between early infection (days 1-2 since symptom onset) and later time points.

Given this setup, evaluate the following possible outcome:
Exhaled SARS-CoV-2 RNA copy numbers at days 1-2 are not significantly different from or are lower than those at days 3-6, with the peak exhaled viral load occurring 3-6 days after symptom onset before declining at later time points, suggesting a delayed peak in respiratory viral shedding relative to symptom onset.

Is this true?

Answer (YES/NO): YES